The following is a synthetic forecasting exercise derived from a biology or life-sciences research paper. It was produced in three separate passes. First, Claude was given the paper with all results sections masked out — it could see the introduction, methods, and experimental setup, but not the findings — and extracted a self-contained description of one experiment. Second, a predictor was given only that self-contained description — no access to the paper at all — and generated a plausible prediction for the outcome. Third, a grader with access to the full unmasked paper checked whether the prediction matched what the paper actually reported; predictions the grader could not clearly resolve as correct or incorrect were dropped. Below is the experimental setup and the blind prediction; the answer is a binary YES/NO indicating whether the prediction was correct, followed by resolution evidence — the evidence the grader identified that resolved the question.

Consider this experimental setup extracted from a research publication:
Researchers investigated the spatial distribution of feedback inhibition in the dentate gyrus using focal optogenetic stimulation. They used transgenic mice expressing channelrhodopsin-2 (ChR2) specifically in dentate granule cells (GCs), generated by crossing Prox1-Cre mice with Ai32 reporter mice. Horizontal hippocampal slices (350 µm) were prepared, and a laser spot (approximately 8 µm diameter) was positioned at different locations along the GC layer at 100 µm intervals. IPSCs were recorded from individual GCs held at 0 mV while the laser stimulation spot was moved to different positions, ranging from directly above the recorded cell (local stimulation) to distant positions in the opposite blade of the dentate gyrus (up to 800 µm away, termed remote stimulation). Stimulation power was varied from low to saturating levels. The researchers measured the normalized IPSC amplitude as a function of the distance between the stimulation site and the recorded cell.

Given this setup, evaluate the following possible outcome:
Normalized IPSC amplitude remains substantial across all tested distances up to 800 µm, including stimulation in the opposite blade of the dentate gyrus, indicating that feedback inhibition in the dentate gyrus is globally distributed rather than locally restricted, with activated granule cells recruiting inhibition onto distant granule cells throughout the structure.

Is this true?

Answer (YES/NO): NO